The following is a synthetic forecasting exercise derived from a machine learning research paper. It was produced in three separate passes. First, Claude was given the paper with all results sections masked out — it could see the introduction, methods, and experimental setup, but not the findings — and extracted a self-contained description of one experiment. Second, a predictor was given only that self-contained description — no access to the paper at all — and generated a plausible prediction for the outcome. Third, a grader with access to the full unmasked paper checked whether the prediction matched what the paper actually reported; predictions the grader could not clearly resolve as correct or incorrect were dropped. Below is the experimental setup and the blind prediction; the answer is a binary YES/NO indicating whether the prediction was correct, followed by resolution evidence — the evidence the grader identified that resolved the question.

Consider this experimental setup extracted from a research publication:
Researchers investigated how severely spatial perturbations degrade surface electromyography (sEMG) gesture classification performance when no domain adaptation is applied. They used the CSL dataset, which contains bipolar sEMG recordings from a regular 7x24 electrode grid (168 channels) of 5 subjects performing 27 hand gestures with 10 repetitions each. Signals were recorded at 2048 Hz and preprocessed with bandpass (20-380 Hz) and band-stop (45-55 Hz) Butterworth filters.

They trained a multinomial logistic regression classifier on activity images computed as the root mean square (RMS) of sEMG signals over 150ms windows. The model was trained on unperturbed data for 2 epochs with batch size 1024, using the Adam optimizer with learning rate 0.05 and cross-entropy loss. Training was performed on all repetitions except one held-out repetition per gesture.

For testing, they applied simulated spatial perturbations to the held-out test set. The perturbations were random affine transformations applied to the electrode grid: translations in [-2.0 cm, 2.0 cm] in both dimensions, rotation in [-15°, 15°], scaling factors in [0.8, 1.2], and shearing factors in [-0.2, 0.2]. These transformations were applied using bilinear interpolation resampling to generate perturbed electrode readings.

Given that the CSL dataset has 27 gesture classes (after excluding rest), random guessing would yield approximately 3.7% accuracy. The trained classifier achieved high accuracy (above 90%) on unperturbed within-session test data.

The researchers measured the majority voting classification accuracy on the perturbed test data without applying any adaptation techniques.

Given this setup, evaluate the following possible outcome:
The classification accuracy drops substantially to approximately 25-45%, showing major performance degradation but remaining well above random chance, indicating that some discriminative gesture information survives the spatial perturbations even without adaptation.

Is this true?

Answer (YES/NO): NO